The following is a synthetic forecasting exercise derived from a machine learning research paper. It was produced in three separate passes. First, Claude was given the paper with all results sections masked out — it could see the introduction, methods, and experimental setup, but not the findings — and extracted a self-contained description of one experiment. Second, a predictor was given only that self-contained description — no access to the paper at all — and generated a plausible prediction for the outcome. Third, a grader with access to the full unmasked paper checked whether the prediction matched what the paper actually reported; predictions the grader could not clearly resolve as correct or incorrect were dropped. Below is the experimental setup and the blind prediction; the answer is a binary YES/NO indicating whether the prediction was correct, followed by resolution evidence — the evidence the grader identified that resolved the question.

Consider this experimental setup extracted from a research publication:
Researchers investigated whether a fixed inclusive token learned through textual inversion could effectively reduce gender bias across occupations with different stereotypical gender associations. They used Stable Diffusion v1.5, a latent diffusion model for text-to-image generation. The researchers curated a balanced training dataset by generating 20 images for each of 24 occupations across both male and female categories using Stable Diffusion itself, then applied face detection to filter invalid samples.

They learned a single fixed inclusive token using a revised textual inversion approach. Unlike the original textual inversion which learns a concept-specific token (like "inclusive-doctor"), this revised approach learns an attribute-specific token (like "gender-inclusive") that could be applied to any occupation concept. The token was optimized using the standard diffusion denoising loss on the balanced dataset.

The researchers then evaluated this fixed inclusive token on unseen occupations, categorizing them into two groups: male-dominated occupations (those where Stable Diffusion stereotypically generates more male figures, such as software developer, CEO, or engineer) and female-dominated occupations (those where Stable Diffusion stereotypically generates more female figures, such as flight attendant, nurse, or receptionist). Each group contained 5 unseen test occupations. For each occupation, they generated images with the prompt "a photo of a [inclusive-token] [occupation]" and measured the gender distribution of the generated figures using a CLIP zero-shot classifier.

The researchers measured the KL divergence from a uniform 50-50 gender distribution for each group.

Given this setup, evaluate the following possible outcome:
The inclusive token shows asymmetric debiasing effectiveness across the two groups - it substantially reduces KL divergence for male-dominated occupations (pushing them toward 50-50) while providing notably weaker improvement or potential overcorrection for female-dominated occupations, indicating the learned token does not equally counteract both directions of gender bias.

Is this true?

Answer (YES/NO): NO